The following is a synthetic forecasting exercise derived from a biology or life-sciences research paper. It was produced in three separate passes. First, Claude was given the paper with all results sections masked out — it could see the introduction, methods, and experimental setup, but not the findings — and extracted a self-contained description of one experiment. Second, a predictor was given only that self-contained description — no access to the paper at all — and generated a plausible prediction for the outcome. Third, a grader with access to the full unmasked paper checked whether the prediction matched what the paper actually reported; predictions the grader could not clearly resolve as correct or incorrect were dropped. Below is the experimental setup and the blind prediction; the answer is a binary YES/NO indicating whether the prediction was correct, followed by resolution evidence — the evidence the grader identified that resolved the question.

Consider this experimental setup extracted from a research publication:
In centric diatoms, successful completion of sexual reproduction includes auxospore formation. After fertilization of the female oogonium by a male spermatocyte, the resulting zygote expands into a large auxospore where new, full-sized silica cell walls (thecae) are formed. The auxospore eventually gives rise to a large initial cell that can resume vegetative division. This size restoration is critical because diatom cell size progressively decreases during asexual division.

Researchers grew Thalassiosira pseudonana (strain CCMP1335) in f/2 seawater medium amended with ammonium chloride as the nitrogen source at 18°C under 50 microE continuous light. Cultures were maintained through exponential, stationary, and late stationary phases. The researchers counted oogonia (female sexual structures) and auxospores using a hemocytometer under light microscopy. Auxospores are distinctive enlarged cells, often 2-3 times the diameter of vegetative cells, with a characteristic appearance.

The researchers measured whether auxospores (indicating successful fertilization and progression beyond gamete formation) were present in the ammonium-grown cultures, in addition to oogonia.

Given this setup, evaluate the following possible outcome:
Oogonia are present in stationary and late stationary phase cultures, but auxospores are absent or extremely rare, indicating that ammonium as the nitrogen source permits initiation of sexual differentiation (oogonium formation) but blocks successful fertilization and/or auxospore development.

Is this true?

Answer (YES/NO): NO